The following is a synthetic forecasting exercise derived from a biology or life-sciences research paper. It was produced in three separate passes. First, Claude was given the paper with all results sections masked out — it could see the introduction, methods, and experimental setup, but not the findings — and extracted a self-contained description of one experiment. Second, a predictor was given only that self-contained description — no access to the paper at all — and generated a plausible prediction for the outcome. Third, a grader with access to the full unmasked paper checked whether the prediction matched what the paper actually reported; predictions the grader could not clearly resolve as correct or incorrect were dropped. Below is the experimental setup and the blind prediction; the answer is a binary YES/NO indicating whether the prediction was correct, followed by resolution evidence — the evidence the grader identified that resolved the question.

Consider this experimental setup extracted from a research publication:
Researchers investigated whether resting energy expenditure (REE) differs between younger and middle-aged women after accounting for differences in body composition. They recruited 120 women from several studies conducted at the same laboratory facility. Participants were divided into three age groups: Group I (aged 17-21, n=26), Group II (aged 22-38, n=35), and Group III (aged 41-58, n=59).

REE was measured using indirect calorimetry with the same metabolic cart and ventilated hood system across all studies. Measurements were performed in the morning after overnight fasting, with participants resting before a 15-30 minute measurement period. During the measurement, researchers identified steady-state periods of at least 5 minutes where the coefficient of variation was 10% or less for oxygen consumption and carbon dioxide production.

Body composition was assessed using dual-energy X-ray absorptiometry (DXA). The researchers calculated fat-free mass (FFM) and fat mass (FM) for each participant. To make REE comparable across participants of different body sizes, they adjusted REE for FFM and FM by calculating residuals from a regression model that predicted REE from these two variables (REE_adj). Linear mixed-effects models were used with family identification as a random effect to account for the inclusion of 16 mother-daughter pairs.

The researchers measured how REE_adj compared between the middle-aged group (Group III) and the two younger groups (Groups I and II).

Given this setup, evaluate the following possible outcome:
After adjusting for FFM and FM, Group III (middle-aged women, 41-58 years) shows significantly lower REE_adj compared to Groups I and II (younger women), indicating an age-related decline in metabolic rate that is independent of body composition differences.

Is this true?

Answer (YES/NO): YES